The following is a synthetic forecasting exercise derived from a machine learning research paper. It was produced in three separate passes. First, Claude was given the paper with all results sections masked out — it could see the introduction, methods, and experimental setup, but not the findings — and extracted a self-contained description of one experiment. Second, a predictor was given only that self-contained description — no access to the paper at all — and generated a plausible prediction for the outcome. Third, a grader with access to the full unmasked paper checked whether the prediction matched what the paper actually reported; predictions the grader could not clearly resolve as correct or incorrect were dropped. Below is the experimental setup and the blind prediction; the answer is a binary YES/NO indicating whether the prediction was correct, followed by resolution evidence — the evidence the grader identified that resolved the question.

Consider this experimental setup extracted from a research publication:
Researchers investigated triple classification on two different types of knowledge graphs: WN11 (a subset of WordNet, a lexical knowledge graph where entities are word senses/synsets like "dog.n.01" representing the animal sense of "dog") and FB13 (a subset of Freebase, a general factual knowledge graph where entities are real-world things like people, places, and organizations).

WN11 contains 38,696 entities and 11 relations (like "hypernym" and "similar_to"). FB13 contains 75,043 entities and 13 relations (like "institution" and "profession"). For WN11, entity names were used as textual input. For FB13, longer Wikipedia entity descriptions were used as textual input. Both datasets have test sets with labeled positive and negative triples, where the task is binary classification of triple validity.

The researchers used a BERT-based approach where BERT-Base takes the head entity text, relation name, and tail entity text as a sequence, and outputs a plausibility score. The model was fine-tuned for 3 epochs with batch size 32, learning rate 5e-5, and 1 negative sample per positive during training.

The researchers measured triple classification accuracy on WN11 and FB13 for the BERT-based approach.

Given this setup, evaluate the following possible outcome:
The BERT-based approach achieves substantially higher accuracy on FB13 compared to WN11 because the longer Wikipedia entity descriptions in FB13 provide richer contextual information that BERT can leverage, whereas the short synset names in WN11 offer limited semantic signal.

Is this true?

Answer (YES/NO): NO